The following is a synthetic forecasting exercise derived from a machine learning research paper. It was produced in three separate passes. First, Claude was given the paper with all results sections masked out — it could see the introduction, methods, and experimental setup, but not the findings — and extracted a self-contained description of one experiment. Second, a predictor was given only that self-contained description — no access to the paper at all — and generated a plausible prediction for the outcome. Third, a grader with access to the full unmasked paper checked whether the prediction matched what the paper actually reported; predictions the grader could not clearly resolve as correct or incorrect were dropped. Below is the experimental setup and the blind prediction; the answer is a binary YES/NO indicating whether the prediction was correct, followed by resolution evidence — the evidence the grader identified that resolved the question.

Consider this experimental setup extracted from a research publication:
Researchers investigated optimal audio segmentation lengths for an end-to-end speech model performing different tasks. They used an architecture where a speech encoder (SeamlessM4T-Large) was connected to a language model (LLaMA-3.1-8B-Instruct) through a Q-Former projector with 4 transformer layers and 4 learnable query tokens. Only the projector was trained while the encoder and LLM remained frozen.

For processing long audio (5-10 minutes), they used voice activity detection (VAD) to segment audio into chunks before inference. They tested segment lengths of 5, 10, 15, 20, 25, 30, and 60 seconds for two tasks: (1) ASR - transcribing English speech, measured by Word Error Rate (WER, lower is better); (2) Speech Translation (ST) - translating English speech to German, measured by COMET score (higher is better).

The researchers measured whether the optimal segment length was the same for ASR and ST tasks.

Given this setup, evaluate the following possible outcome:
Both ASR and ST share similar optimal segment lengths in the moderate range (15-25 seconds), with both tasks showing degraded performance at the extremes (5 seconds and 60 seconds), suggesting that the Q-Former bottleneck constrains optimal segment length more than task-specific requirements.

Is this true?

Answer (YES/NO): YES